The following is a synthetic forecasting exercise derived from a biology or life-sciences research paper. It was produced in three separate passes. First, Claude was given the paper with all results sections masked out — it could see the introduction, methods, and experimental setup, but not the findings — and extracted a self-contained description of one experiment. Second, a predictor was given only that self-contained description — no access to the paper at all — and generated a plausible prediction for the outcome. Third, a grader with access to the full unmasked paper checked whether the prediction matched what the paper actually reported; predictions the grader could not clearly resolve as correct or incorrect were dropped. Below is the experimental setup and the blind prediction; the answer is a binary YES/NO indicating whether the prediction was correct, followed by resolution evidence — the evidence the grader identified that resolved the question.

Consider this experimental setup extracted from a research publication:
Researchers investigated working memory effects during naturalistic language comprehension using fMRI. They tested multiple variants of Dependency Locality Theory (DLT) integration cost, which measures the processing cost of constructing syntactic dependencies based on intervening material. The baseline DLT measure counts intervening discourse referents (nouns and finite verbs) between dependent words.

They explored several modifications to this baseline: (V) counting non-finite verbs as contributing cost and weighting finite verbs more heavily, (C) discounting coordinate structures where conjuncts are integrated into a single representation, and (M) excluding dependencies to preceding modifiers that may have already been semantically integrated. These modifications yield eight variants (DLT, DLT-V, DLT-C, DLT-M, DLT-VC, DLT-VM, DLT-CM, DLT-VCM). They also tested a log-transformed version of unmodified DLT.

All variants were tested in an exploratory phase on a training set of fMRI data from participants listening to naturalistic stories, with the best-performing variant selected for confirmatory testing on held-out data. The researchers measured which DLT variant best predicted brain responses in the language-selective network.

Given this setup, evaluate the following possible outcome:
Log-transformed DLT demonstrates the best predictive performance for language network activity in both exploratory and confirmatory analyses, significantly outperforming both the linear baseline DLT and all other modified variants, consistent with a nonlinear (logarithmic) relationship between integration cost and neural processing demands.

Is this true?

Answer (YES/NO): NO